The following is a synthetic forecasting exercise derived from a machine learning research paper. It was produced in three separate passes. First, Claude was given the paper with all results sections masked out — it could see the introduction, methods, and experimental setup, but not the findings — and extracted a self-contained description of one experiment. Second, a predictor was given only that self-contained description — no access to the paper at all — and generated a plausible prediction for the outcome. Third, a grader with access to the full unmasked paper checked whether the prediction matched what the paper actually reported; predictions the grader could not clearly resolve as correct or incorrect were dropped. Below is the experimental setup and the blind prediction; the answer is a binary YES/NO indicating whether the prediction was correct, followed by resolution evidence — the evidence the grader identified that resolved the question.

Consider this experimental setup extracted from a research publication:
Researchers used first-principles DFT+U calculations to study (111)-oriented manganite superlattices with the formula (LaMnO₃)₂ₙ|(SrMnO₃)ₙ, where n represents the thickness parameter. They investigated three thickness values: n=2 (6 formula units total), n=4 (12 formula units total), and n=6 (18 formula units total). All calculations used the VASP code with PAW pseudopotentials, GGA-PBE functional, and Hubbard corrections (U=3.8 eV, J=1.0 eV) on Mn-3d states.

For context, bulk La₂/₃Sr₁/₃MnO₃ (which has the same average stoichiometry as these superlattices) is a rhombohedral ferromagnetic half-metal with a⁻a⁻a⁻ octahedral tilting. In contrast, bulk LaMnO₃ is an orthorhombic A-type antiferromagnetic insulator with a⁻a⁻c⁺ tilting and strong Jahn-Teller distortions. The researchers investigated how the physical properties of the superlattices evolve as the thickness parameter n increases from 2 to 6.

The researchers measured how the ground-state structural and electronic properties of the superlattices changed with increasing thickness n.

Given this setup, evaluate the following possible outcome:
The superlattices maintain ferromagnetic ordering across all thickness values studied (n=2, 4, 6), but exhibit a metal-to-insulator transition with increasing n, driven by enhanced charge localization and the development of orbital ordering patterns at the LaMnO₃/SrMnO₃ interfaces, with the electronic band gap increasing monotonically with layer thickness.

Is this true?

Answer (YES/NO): NO